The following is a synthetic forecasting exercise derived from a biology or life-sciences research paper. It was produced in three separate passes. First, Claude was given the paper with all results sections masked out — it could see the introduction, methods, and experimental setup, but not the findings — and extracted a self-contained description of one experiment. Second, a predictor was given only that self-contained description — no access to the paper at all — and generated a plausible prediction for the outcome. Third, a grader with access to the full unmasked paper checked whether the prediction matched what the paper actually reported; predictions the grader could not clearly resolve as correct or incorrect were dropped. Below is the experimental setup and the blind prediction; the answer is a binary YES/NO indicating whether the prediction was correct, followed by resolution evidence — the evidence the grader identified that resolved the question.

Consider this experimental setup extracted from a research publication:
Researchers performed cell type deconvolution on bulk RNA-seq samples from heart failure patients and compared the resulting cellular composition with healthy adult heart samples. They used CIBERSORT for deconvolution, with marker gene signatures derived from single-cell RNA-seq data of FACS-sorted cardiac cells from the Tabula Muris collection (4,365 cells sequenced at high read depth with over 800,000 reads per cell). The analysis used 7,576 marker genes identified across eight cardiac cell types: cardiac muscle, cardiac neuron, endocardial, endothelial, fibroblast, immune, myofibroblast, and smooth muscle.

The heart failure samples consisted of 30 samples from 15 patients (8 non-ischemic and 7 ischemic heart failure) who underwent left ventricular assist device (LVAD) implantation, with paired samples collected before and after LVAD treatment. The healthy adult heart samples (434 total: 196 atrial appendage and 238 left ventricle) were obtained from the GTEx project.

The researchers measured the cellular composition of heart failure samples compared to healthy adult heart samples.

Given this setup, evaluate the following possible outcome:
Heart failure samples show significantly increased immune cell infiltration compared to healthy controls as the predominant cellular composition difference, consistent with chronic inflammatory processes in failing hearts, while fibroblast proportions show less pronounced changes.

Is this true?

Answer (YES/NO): NO